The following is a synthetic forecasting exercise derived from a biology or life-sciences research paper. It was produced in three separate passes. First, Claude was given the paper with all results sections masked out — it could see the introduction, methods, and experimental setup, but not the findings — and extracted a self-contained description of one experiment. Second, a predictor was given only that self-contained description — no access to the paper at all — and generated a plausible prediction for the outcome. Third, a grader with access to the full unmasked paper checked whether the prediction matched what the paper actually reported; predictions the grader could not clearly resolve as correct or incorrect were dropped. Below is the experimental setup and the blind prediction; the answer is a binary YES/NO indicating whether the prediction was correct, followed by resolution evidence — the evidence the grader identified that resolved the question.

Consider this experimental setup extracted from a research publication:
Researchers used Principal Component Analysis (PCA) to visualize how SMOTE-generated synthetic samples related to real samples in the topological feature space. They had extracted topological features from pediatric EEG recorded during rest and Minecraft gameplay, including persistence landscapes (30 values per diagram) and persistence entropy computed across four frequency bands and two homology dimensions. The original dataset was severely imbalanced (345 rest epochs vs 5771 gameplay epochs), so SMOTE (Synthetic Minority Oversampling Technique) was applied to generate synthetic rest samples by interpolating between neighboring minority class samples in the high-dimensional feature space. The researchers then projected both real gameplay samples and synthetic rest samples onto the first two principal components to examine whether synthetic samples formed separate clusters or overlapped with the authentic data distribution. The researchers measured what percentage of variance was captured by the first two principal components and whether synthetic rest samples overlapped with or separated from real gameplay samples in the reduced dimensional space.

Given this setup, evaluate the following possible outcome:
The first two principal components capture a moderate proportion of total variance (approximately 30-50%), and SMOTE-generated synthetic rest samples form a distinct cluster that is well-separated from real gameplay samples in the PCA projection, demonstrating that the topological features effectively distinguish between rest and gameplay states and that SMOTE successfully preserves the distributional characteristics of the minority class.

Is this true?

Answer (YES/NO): NO